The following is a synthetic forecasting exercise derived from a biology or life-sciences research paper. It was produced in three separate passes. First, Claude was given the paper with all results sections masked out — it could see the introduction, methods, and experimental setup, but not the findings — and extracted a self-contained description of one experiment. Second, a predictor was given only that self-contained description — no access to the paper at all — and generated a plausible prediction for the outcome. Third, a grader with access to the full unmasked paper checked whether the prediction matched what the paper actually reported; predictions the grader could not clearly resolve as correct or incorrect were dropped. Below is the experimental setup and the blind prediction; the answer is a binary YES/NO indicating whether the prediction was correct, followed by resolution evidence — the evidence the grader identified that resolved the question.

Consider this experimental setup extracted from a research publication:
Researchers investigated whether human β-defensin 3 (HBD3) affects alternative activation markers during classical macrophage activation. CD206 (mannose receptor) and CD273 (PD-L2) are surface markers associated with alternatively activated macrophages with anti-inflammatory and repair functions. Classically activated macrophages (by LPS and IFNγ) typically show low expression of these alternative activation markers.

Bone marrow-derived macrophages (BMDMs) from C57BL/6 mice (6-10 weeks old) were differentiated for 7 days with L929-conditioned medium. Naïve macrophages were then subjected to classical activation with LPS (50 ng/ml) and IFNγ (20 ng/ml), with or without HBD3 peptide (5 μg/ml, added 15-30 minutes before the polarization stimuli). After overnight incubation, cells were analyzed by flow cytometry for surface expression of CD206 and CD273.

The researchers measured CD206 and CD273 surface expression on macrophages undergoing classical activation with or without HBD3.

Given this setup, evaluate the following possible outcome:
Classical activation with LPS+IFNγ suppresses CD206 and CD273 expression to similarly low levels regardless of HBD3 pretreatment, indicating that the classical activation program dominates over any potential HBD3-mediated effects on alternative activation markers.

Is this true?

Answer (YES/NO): NO